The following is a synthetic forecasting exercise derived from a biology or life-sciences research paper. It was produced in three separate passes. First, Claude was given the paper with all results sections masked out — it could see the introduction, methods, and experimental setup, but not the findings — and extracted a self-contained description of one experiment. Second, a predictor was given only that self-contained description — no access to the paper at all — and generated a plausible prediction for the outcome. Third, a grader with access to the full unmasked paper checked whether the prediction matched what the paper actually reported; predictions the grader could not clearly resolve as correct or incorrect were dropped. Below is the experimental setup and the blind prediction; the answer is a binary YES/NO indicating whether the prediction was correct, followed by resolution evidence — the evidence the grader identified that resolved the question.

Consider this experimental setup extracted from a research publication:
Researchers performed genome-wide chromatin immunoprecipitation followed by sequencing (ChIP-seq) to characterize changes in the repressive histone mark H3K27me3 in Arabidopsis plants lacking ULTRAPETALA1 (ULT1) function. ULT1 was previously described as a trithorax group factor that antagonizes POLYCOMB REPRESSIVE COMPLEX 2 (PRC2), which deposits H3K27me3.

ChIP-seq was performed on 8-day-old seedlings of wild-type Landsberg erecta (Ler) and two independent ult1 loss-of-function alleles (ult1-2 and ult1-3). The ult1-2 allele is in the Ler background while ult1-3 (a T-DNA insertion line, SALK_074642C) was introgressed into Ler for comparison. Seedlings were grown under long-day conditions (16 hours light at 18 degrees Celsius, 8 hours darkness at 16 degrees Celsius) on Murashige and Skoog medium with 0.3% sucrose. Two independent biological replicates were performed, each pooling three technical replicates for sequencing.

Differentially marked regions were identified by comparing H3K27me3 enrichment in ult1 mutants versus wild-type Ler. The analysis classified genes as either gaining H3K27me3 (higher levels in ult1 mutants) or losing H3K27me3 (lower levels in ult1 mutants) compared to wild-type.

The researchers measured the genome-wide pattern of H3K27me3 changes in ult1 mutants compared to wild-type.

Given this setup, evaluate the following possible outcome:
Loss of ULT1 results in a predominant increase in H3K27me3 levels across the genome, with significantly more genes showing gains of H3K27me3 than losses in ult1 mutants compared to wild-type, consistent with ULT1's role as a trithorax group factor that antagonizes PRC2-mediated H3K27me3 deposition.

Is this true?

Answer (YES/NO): NO